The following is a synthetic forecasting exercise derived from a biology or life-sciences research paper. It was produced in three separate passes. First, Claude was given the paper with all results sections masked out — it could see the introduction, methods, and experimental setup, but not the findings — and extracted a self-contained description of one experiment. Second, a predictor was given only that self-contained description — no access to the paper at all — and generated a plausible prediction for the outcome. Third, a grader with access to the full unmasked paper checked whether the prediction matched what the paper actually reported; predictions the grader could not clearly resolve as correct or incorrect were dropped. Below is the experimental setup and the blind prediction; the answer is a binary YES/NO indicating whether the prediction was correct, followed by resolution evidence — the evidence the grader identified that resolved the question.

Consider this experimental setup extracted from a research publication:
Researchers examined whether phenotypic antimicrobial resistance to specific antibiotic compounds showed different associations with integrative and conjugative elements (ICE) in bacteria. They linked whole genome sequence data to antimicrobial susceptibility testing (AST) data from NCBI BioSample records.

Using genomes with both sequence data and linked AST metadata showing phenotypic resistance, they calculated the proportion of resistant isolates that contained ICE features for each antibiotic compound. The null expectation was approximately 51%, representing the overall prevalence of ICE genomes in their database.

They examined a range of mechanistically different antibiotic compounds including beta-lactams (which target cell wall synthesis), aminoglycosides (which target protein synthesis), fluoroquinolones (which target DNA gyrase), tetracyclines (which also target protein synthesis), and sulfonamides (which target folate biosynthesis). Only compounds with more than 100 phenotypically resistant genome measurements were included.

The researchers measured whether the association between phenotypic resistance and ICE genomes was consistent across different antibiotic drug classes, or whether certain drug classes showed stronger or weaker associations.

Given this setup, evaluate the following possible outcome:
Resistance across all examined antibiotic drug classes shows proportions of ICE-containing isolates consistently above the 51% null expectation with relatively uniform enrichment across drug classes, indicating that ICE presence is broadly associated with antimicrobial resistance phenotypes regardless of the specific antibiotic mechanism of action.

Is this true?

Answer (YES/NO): YES